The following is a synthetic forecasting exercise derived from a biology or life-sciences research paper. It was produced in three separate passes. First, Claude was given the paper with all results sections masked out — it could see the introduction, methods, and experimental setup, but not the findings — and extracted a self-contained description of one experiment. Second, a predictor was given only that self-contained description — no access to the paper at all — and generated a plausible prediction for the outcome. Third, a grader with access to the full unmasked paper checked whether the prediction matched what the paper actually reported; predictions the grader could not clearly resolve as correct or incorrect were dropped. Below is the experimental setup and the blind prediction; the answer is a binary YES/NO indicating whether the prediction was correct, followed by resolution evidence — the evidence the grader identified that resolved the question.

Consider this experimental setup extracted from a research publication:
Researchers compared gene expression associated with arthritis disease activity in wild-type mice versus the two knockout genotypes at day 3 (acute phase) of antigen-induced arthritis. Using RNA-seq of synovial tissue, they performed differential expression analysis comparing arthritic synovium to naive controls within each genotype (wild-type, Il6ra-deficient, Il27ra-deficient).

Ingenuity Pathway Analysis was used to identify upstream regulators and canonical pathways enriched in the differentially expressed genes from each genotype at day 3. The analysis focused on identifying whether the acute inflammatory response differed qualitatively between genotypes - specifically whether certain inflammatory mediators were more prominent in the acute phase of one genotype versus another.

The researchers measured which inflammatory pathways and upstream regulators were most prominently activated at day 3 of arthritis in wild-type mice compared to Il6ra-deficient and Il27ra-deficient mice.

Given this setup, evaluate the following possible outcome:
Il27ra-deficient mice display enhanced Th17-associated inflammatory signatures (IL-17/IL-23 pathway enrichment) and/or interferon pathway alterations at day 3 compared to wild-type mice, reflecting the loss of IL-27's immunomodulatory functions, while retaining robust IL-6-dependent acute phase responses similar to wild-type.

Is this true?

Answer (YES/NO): NO